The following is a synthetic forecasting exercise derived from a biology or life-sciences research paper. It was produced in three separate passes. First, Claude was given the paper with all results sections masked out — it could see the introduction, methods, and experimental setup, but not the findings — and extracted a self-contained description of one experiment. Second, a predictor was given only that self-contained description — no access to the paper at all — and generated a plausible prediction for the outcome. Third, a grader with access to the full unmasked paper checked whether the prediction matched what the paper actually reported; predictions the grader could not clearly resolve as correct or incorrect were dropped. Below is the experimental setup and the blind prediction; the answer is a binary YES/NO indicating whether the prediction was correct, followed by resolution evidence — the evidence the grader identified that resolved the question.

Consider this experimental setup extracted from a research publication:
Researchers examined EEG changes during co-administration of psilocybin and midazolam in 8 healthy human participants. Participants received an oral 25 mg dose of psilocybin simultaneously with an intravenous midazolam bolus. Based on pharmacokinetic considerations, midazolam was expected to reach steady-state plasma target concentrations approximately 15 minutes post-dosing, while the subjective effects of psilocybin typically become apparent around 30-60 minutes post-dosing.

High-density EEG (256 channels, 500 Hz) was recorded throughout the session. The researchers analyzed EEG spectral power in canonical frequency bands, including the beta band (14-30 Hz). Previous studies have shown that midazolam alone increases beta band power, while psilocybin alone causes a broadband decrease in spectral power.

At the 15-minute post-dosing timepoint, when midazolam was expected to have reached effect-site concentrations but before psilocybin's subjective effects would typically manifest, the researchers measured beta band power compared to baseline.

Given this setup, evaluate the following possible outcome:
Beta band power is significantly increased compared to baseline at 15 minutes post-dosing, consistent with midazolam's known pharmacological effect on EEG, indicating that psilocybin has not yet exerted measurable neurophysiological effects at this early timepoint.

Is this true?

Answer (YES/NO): YES